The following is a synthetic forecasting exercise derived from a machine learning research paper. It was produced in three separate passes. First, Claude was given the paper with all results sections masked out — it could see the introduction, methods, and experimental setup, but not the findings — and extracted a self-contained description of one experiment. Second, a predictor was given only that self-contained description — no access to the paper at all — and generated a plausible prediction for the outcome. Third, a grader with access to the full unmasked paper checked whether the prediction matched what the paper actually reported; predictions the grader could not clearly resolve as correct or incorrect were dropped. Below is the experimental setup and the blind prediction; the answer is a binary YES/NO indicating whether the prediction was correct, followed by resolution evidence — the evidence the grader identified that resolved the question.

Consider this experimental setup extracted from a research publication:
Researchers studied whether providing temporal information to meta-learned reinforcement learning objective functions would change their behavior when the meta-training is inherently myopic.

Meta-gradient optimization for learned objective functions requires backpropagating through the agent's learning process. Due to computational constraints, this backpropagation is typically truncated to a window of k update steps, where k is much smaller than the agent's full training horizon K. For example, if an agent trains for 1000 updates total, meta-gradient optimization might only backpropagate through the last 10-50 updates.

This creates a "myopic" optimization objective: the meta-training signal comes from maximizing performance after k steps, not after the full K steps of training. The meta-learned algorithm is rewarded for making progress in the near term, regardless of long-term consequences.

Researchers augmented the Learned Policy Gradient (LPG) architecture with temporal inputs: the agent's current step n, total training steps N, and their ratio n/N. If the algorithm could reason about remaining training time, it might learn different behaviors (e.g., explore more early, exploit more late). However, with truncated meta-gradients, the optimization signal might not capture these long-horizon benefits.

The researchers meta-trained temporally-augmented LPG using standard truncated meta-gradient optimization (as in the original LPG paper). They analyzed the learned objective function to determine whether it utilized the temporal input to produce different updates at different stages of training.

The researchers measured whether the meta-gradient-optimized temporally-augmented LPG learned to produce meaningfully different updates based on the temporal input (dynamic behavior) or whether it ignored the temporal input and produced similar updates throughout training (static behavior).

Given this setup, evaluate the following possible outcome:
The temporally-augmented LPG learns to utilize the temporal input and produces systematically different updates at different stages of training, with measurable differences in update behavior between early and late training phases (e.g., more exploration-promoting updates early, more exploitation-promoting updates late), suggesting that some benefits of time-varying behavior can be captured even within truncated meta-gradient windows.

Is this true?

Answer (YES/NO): NO